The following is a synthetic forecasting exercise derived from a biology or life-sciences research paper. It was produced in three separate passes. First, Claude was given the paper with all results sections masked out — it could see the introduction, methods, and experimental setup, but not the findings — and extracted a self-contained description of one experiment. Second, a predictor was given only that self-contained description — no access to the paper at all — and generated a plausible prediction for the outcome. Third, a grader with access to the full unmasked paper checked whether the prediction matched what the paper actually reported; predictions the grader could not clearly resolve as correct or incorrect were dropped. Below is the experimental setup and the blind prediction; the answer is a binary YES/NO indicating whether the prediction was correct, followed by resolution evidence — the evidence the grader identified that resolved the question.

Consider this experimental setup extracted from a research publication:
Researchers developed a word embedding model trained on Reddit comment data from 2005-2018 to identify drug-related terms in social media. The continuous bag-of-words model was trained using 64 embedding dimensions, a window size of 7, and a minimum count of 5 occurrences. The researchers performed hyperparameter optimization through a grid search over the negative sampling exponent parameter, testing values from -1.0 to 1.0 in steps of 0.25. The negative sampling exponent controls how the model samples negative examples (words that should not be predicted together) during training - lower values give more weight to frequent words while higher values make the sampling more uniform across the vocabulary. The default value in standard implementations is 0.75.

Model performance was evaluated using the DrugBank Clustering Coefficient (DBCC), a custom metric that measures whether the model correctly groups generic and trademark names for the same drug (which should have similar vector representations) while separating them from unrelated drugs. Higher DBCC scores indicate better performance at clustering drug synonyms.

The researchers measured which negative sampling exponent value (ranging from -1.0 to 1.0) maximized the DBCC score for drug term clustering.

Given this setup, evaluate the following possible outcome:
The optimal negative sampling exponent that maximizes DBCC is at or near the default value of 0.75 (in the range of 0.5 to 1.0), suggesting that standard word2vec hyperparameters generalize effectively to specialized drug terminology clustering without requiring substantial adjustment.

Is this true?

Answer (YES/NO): NO